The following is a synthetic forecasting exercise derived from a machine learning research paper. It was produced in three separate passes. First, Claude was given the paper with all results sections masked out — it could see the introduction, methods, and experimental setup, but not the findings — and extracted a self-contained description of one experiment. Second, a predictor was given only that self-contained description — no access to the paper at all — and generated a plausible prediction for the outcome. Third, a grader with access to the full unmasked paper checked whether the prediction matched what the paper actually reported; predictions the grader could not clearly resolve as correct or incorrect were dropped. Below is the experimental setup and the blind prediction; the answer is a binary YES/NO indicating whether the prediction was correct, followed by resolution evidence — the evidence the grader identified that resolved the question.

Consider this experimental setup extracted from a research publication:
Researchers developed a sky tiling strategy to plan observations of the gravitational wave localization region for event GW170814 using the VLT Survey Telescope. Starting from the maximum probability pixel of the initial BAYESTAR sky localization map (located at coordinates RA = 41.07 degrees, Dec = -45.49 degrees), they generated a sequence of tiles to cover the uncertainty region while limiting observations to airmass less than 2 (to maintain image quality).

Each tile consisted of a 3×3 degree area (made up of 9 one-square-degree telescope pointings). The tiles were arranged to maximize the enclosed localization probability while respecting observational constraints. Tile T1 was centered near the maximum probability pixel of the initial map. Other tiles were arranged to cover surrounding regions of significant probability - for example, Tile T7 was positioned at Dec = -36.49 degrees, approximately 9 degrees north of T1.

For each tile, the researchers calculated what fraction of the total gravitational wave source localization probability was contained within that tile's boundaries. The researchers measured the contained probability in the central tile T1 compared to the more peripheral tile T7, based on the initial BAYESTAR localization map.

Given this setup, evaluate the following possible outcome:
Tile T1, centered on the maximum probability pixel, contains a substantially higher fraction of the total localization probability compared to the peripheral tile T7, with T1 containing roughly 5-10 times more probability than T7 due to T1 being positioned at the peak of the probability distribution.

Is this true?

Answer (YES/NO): YES